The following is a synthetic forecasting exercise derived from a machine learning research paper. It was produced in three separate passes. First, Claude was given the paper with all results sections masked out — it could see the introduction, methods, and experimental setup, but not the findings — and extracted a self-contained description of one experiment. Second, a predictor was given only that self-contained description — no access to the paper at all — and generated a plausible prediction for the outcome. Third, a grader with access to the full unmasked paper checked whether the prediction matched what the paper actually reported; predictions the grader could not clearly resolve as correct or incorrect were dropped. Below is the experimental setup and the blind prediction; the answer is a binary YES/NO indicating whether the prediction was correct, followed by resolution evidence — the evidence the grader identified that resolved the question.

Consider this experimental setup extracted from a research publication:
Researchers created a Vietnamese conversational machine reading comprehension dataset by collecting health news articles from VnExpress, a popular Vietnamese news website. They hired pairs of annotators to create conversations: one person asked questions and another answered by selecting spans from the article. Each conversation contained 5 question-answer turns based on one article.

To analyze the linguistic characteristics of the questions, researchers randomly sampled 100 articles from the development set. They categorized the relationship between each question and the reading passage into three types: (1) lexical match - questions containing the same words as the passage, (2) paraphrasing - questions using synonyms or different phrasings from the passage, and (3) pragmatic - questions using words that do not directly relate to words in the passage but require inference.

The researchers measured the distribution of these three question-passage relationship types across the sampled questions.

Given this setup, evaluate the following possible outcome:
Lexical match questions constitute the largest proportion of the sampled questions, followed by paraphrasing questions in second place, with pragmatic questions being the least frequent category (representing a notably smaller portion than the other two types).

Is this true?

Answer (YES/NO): NO